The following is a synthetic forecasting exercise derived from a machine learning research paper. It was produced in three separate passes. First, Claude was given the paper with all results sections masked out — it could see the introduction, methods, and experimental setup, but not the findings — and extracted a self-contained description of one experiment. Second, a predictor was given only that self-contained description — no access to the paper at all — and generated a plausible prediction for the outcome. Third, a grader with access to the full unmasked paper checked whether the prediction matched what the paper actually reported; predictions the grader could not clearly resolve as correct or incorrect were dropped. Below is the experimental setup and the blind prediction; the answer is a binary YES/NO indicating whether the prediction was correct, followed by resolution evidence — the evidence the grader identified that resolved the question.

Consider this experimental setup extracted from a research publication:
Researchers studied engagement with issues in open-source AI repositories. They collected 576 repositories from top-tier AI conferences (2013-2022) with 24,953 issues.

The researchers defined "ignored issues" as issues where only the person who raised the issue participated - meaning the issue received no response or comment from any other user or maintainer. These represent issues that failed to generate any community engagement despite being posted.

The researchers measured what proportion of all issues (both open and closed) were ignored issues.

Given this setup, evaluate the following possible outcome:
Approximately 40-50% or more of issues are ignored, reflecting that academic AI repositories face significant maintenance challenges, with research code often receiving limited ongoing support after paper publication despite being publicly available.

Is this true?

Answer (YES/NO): NO